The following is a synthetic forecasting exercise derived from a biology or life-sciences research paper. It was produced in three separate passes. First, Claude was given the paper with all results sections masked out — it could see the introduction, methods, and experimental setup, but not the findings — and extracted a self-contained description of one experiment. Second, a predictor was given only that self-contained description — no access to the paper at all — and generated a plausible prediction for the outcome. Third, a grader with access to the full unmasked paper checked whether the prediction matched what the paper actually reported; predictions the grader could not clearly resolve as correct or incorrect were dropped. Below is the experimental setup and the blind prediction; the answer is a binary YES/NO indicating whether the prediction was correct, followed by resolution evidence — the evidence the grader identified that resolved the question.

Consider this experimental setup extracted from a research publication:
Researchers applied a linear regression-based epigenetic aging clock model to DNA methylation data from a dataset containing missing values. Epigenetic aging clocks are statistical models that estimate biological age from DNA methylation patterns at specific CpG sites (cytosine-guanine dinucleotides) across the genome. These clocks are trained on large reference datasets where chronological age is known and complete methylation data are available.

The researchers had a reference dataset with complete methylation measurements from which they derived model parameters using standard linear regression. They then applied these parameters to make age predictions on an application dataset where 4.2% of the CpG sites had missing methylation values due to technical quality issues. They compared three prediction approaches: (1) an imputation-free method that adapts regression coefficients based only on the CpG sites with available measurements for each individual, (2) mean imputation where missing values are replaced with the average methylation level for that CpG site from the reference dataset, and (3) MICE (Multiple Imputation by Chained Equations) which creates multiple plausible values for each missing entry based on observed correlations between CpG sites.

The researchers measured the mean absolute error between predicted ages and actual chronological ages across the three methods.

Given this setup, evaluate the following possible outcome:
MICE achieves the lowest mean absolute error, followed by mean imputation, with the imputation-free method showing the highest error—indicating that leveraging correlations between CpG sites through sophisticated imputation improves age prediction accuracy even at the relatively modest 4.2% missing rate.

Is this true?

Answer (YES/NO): NO